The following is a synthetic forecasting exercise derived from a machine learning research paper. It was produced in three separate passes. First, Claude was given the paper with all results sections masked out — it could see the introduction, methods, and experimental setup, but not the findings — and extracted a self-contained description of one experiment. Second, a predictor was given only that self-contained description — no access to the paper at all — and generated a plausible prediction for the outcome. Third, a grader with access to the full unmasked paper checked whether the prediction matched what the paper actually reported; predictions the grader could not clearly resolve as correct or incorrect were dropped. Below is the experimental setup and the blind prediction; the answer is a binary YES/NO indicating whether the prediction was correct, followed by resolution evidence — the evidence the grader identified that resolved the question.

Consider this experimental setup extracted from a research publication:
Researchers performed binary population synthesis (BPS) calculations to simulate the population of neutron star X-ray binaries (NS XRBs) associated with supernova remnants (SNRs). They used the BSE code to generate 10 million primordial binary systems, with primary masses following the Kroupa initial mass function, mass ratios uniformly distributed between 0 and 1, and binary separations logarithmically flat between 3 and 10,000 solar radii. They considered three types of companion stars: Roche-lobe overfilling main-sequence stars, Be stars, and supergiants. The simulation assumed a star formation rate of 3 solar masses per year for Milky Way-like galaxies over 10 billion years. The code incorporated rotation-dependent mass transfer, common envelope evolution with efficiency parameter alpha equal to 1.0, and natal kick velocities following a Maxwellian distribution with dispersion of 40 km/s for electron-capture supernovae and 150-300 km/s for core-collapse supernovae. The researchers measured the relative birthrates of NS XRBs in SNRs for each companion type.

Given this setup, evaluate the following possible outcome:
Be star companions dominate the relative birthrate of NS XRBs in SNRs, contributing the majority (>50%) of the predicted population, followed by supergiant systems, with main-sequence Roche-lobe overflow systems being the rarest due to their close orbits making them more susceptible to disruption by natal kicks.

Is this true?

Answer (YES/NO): NO